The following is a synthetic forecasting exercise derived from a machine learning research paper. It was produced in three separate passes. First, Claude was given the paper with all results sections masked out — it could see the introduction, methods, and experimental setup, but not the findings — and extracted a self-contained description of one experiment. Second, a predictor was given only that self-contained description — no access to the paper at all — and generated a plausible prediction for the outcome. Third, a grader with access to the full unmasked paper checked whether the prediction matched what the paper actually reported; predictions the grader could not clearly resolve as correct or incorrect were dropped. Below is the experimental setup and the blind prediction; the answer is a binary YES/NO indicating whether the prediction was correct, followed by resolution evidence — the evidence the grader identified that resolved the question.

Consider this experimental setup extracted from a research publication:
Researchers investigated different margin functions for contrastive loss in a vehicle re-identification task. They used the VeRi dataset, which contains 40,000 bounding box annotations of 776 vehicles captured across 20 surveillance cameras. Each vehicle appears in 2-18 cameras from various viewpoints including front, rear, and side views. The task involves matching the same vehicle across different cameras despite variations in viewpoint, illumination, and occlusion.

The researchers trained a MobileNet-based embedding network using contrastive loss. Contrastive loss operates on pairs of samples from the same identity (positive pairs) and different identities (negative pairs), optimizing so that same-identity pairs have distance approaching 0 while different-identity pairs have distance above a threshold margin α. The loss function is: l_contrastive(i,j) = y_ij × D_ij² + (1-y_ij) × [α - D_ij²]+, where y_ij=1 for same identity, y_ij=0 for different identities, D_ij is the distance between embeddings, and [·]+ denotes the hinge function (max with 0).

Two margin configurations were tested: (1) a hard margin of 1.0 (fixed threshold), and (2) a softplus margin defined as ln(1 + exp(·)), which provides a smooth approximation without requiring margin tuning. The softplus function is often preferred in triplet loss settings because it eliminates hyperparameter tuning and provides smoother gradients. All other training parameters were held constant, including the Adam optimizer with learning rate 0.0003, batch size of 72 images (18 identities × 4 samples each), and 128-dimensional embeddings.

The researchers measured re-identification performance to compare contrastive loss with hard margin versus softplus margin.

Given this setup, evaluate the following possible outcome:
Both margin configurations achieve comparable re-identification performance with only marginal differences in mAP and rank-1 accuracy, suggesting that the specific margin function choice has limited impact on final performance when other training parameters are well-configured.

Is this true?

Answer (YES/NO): NO